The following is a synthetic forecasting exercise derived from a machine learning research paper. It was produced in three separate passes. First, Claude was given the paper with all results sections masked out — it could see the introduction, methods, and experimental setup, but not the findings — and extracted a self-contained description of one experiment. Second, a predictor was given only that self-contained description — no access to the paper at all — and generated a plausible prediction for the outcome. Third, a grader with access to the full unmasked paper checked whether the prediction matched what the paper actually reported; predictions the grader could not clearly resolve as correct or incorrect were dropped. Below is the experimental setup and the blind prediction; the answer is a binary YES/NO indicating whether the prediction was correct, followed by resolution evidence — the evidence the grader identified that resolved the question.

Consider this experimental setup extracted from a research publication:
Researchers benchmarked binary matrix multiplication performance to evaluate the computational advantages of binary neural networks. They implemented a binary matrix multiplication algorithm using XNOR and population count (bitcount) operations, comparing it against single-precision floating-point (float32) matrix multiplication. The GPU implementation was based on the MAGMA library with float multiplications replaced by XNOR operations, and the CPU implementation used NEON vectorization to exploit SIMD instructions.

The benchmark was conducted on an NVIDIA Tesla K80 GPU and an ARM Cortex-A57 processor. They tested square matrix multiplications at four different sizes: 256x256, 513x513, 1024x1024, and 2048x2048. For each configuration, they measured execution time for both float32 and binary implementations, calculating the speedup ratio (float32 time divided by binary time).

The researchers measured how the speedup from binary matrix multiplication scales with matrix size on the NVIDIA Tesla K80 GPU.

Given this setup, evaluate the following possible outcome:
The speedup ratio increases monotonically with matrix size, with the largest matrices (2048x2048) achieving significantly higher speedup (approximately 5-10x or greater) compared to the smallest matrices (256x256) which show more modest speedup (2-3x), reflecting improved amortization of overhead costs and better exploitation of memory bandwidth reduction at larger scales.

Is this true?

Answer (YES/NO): YES